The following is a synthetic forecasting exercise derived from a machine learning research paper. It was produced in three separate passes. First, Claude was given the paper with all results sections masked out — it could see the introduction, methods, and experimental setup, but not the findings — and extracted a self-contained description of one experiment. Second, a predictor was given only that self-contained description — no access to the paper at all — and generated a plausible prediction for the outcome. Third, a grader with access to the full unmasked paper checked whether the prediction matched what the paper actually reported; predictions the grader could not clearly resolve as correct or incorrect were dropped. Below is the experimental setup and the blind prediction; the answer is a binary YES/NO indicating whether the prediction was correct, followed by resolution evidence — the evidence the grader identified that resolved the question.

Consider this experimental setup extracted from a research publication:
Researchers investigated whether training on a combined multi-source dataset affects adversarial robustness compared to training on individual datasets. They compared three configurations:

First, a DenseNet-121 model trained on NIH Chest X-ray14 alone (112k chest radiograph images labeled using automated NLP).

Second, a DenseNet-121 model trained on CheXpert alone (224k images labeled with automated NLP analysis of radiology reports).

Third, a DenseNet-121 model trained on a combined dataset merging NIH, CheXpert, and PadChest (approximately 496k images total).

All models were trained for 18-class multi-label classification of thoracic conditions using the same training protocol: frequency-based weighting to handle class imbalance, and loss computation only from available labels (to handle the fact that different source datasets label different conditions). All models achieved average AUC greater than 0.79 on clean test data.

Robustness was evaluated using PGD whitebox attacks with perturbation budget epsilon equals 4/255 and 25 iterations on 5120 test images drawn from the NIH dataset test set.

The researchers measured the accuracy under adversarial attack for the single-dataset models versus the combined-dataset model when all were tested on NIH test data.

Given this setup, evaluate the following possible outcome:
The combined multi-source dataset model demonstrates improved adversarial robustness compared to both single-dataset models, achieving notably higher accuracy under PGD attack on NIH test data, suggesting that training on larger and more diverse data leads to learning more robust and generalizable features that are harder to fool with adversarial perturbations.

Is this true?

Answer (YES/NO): NO